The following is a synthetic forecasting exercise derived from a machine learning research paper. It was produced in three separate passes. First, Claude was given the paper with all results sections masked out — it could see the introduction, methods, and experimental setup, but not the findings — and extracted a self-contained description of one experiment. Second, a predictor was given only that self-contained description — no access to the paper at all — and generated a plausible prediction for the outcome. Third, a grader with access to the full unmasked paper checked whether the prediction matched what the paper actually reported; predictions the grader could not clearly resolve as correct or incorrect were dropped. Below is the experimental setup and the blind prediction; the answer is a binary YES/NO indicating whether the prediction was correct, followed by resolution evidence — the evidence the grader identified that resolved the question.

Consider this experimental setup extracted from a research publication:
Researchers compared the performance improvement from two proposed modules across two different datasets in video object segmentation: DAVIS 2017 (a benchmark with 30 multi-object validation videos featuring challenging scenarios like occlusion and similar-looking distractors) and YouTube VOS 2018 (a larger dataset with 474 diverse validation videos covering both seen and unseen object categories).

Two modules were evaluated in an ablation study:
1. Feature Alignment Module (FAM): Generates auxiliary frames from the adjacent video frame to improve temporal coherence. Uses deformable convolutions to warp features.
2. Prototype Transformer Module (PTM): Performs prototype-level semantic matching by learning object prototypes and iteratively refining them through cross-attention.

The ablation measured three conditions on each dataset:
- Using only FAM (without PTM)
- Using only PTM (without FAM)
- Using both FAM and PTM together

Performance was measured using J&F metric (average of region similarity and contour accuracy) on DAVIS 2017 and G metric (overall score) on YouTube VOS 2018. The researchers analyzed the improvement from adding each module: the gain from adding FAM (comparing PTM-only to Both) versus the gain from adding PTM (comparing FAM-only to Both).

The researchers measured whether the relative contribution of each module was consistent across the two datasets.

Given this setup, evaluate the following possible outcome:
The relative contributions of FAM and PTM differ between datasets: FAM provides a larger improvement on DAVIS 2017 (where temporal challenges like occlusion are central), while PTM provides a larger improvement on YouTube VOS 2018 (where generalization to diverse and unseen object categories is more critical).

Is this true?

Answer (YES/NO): NO